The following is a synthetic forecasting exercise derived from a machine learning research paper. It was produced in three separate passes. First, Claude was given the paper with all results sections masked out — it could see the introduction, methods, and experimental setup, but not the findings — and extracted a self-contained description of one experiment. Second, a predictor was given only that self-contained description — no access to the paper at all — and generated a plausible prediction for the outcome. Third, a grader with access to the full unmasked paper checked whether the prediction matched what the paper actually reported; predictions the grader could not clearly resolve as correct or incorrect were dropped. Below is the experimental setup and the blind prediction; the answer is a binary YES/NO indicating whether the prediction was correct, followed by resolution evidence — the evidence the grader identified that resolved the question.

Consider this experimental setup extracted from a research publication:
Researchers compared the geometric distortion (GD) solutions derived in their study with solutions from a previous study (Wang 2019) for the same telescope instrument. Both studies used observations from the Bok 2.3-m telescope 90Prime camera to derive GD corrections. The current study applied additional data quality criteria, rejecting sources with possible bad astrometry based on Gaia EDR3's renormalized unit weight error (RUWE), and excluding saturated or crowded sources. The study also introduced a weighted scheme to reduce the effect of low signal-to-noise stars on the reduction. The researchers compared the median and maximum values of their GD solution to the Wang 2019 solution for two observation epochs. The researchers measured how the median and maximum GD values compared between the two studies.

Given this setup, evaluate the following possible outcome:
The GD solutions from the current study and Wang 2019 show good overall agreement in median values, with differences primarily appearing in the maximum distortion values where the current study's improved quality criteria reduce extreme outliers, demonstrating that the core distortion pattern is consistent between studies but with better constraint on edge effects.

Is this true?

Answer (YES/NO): NO